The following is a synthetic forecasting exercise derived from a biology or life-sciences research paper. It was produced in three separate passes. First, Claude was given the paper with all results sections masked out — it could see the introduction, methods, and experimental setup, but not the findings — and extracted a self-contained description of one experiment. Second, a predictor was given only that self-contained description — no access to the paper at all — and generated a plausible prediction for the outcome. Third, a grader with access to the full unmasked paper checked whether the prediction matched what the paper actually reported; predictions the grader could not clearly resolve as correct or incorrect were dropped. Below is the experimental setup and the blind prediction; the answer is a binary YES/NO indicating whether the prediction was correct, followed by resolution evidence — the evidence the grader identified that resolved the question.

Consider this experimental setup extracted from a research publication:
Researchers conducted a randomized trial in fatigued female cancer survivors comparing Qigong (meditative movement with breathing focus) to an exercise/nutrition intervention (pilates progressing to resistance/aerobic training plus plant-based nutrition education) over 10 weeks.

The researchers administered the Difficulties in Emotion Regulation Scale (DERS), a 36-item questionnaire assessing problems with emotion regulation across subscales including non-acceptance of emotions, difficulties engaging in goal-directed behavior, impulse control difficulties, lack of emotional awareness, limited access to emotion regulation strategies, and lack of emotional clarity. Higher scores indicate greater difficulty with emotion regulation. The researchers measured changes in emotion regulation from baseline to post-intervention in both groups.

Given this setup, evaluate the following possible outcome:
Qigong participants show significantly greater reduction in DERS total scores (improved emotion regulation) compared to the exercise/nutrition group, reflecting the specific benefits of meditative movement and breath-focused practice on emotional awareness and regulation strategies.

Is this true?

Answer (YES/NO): NO